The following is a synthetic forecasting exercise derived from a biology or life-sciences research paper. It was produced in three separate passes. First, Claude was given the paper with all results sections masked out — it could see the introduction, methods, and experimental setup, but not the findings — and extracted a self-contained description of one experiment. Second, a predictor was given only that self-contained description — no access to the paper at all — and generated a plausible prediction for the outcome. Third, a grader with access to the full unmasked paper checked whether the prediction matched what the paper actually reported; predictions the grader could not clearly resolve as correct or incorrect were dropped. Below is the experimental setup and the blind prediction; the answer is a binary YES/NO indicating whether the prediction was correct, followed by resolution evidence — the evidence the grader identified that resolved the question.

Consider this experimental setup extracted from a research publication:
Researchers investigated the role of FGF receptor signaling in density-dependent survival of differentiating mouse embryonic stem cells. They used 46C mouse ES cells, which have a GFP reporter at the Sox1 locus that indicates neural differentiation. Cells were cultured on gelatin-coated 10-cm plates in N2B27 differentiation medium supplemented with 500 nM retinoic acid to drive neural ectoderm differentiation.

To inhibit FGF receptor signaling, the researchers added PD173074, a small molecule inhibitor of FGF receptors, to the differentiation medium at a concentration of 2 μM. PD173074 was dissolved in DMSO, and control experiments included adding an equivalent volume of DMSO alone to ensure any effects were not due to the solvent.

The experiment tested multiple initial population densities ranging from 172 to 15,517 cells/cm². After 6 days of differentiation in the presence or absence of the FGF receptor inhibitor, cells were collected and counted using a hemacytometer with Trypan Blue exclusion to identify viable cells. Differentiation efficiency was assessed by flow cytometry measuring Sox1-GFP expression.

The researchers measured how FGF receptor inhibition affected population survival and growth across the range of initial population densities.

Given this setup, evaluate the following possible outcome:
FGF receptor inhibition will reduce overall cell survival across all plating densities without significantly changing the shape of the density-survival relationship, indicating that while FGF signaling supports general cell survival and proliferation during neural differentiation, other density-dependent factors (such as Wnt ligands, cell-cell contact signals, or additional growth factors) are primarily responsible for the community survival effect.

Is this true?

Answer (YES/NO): NO